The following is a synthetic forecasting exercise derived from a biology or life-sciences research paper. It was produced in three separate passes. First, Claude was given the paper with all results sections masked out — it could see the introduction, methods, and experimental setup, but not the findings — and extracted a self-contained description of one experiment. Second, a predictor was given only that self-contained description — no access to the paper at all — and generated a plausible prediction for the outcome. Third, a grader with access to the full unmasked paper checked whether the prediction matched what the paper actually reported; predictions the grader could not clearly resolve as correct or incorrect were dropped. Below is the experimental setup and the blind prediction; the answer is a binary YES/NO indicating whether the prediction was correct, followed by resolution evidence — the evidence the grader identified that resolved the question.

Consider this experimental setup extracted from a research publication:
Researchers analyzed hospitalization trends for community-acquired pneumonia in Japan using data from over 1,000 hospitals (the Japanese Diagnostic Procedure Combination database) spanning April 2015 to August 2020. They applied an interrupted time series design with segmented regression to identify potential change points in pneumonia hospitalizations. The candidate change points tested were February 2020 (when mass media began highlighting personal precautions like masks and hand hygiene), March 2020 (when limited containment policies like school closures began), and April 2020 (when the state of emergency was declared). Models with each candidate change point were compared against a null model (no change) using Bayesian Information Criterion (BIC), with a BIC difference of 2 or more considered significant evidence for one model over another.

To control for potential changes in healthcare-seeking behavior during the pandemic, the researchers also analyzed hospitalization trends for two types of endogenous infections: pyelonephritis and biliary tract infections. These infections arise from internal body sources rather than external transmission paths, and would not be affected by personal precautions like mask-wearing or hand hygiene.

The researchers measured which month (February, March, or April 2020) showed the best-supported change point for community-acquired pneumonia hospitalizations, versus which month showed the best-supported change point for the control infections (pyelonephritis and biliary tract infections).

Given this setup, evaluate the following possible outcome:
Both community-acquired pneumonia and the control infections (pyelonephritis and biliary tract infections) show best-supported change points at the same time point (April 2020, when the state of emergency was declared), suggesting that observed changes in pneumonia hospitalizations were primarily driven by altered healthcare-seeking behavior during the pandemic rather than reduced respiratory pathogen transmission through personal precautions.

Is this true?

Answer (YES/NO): NO